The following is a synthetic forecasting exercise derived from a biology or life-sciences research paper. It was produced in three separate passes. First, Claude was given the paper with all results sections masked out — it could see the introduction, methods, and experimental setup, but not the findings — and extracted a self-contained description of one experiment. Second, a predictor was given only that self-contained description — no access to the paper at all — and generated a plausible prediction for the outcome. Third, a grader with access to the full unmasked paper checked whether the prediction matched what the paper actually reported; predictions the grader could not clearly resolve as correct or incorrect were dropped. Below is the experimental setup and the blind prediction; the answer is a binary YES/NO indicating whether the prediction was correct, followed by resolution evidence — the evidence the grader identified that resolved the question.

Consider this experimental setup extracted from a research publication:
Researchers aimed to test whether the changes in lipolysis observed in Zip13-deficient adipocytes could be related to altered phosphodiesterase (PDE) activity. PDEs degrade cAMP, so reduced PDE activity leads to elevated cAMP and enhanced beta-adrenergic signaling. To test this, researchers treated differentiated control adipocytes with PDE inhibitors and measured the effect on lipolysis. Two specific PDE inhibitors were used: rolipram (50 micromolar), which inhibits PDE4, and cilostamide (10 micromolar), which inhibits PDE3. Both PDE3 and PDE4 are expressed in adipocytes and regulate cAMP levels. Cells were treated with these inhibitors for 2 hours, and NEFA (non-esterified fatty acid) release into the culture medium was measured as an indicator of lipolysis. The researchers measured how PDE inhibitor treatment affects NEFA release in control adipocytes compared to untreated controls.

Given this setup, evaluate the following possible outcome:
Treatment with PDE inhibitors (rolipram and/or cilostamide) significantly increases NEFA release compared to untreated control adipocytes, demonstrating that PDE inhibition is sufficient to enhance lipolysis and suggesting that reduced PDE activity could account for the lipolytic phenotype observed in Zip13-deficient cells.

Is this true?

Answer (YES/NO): YES